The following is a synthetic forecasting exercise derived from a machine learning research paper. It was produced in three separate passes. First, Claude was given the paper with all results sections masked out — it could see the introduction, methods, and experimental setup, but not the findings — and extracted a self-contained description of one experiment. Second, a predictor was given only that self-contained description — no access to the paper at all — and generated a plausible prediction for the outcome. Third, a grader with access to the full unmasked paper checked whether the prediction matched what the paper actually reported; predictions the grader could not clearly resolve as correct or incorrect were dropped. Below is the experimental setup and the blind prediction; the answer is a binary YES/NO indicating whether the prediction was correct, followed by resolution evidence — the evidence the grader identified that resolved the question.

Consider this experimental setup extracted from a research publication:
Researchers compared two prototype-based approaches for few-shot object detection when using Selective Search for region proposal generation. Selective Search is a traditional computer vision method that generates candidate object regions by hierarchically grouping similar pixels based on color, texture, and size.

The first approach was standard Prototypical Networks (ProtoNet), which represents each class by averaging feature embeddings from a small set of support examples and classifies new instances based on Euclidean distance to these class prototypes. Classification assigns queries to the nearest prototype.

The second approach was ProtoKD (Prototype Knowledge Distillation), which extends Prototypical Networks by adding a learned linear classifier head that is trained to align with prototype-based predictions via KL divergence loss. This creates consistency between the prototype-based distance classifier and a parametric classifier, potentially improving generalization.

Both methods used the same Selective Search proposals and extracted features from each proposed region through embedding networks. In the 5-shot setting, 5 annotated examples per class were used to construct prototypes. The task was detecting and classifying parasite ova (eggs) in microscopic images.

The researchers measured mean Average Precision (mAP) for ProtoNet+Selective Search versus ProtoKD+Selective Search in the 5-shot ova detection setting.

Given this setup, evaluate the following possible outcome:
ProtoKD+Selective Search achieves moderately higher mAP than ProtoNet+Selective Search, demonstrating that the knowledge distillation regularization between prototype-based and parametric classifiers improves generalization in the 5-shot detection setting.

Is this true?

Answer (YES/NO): NO